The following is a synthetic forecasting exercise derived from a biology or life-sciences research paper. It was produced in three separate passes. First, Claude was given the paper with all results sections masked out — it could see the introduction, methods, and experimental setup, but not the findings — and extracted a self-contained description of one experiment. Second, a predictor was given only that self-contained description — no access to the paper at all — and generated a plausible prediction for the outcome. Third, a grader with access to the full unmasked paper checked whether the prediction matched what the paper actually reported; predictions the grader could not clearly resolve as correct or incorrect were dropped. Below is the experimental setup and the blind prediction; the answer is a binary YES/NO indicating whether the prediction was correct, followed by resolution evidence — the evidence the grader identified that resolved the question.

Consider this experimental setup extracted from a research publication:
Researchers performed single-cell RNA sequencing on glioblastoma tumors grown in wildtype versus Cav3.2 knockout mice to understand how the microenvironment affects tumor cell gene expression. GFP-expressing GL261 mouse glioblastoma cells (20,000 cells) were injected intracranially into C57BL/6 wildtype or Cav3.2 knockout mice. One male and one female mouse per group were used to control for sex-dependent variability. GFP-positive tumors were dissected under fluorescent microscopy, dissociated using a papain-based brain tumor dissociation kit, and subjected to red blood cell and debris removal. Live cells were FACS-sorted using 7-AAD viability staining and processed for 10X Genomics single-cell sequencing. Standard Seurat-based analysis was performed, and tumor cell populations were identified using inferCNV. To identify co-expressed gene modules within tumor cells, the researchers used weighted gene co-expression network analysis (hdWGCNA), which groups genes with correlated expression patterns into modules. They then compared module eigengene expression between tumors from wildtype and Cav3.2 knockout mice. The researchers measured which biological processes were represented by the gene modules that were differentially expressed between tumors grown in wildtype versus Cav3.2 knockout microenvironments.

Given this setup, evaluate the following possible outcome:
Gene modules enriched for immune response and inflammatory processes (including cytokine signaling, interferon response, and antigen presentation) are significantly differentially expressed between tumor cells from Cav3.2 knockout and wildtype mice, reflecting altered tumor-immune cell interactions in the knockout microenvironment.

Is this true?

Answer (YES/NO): NO